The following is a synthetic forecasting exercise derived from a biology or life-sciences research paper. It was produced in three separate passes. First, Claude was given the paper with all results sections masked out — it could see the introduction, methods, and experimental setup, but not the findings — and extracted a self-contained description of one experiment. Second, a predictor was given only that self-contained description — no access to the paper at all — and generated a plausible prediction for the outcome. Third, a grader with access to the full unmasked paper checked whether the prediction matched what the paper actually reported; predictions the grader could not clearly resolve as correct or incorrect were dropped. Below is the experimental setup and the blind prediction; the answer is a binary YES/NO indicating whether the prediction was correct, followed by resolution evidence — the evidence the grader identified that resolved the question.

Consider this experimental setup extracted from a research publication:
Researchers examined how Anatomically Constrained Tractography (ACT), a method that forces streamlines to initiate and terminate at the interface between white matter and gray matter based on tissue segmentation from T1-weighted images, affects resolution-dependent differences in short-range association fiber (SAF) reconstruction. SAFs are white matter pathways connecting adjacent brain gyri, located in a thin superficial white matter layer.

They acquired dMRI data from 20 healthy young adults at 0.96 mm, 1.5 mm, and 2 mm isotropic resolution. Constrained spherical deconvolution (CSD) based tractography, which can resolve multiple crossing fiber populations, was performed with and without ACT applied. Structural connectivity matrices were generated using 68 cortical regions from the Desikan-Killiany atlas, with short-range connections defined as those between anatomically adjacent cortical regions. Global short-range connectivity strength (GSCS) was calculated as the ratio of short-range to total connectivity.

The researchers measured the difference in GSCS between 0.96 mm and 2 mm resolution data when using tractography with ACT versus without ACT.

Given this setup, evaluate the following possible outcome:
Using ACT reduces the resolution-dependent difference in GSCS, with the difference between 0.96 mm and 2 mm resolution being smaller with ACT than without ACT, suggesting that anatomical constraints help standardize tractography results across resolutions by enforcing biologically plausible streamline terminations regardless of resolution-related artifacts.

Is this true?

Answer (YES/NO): YES